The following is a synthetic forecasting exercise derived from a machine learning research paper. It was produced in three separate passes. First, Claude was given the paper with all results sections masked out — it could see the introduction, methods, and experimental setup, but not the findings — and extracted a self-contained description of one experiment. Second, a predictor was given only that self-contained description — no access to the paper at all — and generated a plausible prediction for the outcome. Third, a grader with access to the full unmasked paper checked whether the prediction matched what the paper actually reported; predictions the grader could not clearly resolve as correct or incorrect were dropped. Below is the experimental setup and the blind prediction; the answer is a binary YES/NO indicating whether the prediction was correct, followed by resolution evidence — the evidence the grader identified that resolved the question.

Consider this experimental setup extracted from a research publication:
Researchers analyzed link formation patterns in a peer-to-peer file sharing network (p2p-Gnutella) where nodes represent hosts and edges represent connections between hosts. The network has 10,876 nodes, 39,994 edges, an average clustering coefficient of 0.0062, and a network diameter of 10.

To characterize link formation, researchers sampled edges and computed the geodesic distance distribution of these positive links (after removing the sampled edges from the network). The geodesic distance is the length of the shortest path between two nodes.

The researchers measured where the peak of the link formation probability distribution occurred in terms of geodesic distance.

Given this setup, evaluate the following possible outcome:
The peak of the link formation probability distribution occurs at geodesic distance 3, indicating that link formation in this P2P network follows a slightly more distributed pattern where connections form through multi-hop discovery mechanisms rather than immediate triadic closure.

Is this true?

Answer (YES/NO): NO